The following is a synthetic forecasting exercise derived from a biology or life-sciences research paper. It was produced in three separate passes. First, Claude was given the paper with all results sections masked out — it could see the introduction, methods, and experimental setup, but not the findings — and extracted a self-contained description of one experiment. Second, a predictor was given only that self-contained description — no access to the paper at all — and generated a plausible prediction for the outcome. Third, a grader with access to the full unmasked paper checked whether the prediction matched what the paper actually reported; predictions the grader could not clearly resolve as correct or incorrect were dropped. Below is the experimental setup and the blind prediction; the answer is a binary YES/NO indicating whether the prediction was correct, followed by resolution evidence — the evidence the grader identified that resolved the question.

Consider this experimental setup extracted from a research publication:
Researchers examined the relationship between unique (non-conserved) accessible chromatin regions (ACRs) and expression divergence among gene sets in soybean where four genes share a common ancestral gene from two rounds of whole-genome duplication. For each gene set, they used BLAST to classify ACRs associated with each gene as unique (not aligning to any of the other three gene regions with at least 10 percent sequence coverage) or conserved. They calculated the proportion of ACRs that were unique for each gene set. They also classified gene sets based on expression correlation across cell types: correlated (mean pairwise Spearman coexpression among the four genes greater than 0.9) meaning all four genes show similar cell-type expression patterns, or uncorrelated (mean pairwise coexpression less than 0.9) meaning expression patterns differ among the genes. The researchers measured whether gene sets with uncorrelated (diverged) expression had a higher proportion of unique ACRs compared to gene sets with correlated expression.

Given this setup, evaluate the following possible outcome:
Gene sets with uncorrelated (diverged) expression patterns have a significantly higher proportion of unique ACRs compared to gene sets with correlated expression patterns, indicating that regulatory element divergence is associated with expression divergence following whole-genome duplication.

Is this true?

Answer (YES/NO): NO